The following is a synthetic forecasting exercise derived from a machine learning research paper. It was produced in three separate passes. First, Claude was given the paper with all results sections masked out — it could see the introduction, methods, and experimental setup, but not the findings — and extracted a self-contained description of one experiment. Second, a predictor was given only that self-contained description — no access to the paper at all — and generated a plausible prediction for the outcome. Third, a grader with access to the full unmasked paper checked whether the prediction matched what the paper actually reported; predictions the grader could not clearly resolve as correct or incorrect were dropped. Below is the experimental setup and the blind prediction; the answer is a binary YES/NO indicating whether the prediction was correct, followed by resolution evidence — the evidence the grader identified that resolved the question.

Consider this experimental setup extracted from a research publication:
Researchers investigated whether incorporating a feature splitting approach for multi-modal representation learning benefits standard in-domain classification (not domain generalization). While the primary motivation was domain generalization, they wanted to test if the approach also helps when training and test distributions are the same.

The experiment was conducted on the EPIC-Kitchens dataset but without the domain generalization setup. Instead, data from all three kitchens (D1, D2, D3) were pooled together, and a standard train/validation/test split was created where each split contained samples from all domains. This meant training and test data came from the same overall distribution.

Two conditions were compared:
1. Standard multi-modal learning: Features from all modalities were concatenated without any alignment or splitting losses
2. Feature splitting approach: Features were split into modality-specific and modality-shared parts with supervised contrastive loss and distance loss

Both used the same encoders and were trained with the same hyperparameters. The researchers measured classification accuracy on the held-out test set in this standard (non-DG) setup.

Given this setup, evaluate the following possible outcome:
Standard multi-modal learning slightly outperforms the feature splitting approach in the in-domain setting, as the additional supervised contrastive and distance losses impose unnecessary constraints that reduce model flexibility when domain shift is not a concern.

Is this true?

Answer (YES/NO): NO